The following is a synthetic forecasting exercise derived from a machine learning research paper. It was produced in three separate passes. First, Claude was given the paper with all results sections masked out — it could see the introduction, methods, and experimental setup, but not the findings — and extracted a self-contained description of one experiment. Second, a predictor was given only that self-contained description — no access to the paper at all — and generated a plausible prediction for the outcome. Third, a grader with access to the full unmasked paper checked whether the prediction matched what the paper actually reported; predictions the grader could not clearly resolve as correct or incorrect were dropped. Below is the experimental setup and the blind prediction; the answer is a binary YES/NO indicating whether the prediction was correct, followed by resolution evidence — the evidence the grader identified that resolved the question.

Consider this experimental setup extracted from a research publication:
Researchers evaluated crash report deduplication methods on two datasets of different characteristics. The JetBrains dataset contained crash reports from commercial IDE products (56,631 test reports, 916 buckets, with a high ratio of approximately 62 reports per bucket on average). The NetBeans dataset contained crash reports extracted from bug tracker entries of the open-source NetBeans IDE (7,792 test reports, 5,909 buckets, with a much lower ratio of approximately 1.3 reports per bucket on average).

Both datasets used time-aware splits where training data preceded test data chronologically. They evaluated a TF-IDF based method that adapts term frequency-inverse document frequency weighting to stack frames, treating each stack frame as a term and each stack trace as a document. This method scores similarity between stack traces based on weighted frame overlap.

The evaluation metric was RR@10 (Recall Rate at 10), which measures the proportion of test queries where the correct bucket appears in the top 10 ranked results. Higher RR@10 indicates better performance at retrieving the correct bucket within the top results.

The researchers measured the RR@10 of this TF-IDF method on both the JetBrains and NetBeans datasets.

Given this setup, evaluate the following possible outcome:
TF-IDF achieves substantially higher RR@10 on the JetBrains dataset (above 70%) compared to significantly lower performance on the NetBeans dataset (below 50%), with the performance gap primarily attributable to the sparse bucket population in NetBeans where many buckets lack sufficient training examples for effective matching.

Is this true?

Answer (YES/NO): NO